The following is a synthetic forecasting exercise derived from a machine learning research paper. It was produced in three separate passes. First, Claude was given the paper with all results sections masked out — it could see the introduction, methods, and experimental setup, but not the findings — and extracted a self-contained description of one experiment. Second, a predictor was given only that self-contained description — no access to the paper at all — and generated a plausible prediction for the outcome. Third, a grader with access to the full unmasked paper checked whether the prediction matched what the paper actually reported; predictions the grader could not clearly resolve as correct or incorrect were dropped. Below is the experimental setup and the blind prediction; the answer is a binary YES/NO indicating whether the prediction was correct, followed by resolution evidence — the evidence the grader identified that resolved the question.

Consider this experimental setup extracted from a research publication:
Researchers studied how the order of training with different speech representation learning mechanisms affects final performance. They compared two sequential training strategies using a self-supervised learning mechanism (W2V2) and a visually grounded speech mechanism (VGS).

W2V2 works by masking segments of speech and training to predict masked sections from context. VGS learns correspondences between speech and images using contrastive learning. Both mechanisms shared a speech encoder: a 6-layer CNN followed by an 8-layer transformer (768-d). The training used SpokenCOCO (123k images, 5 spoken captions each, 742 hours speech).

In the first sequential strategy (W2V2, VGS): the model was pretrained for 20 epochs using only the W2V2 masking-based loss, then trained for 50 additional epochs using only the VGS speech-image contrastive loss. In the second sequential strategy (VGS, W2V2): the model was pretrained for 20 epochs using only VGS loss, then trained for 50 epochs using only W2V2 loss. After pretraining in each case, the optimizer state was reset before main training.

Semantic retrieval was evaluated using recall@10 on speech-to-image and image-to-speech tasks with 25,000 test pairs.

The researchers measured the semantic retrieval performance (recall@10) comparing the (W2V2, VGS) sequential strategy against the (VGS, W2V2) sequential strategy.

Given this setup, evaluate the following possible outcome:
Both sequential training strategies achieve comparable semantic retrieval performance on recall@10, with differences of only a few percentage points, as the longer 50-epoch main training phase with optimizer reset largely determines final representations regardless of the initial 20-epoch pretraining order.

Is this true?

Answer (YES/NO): NO